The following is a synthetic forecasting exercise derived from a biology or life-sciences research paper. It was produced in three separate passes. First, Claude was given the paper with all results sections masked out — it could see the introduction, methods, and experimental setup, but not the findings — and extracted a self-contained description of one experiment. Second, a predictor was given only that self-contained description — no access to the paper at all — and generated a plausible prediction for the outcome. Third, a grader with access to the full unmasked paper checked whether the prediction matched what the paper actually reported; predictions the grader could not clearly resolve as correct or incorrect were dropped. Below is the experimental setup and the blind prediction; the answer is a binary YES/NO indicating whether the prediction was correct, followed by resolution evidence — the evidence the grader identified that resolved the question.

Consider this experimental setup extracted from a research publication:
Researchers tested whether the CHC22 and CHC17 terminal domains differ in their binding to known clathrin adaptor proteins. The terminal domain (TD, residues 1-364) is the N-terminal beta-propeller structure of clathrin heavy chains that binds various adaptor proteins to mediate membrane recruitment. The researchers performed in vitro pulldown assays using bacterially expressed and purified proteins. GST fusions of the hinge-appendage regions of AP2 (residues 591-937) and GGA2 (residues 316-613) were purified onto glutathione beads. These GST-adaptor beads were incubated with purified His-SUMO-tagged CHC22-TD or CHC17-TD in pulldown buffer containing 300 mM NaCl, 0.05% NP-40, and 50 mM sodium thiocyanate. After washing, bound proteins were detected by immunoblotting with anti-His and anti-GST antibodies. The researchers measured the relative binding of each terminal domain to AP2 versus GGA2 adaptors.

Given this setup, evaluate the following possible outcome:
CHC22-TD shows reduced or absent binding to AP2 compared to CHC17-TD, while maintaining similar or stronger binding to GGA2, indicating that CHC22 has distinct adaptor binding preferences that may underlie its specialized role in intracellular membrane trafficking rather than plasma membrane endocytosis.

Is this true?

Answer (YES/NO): YES